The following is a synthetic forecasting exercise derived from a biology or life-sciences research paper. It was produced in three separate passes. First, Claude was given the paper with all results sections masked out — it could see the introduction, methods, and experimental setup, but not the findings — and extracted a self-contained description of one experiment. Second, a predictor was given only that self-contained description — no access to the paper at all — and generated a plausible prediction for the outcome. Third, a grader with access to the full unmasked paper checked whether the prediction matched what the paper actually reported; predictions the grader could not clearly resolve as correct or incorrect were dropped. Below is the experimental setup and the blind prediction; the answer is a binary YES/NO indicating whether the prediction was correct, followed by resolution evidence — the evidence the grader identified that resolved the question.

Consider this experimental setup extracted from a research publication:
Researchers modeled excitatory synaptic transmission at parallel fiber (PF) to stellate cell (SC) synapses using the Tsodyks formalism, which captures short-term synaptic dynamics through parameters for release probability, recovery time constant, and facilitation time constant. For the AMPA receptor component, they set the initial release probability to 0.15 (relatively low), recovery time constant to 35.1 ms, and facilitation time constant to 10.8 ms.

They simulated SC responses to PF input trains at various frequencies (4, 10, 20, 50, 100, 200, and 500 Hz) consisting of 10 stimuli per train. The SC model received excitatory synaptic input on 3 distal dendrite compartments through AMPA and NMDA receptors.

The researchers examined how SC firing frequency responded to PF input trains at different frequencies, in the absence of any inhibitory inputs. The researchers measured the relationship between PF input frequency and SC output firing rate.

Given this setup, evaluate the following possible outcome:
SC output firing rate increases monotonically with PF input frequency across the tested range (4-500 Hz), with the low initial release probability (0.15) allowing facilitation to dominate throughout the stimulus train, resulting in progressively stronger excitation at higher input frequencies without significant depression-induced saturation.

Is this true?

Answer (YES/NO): NO